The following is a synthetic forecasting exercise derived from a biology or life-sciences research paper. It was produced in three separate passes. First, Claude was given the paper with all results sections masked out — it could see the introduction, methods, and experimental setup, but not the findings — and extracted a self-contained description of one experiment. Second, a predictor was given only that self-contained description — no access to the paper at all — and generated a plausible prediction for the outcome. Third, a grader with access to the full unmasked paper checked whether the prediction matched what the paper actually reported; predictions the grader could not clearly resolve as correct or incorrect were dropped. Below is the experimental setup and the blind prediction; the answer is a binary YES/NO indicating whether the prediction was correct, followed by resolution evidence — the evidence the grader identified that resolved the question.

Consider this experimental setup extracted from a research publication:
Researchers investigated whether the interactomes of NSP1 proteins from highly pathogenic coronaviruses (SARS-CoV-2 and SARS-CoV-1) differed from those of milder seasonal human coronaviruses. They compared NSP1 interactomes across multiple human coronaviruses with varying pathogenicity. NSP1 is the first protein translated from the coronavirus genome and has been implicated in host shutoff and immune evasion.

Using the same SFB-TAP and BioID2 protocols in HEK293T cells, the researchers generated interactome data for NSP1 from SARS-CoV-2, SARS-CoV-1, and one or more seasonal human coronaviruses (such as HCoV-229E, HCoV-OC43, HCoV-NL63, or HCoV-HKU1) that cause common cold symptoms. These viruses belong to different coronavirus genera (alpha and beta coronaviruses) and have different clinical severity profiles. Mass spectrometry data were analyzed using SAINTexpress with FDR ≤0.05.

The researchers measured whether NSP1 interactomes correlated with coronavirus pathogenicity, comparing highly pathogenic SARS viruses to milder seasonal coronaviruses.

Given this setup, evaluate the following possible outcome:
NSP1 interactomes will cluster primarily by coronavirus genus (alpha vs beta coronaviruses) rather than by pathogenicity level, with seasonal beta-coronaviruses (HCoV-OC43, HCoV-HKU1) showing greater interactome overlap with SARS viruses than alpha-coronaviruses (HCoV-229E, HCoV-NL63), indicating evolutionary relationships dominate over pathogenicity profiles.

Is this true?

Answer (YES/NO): NO